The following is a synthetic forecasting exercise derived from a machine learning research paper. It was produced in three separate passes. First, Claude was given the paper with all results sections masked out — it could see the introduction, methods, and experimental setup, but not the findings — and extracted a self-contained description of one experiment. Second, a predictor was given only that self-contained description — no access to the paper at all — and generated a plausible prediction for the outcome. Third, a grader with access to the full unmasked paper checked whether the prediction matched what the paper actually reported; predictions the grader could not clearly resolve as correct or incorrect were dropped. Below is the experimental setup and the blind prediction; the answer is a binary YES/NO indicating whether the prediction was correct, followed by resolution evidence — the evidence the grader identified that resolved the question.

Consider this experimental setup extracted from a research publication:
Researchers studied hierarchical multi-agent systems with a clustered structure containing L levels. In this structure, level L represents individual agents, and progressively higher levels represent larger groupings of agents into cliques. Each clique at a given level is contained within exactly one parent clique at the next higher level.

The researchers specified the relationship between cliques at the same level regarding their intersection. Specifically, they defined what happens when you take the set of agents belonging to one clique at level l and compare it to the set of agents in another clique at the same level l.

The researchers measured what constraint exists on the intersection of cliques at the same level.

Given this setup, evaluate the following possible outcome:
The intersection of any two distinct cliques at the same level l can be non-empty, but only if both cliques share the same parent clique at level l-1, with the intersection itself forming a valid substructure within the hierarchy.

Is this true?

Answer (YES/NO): NO